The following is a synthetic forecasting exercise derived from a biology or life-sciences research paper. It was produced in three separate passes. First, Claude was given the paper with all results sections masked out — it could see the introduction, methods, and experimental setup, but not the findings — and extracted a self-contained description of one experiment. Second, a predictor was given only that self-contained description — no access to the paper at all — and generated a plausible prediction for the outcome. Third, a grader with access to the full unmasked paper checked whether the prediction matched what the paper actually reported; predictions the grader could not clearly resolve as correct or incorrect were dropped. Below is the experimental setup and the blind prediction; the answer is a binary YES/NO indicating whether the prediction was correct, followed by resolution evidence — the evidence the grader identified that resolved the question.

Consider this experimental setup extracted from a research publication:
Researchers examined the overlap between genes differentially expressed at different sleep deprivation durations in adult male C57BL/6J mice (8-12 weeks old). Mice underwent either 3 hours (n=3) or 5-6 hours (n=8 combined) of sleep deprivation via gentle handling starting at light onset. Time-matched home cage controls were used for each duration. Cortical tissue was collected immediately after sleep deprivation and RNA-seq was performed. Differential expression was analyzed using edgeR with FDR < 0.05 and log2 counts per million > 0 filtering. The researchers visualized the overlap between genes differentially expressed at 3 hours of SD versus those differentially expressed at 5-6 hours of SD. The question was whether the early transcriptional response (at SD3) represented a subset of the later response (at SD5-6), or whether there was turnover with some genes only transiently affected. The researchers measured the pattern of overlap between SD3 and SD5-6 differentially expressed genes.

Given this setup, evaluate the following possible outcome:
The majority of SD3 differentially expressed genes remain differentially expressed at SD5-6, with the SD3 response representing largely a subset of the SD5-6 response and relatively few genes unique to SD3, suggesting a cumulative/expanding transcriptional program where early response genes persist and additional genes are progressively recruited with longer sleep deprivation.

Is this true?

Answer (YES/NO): YES